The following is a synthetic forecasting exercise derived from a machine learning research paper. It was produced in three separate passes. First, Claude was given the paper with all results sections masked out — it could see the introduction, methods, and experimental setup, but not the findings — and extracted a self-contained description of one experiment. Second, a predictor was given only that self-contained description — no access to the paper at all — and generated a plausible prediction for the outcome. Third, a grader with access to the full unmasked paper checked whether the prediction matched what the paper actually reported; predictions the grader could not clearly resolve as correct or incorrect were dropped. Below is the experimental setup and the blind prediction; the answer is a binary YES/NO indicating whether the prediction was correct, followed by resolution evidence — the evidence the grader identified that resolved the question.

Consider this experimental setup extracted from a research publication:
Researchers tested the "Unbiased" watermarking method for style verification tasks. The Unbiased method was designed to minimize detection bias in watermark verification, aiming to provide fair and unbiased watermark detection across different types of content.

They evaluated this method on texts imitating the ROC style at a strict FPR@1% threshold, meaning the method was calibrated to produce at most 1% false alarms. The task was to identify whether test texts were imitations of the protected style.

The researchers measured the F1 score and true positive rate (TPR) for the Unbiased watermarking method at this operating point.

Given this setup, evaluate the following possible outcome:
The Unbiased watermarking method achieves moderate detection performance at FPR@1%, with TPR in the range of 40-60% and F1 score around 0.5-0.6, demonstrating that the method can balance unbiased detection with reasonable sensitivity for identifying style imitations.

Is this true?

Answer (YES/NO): NO